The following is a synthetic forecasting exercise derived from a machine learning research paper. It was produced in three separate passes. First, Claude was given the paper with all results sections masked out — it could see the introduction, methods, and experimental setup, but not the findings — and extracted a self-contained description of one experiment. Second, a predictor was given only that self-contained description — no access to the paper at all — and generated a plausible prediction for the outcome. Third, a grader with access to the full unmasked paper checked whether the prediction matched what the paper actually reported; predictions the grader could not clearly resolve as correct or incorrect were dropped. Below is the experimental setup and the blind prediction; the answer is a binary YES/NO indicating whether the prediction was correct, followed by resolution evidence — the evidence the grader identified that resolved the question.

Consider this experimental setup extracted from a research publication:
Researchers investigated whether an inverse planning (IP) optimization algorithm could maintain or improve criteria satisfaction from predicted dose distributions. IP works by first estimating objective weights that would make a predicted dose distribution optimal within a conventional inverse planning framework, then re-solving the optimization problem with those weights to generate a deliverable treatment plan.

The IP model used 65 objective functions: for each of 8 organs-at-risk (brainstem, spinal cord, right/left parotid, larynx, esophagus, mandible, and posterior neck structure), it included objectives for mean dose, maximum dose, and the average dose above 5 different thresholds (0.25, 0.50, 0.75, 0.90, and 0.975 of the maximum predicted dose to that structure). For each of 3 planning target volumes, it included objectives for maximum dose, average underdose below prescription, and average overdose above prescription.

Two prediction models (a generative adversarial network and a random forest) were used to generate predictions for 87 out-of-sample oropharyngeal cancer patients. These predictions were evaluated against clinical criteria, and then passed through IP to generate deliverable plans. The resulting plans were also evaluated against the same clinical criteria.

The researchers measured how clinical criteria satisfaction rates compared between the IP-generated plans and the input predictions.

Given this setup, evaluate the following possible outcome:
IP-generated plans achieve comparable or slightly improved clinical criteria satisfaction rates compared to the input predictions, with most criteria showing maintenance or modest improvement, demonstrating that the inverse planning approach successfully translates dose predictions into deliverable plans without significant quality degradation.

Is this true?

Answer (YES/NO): NO